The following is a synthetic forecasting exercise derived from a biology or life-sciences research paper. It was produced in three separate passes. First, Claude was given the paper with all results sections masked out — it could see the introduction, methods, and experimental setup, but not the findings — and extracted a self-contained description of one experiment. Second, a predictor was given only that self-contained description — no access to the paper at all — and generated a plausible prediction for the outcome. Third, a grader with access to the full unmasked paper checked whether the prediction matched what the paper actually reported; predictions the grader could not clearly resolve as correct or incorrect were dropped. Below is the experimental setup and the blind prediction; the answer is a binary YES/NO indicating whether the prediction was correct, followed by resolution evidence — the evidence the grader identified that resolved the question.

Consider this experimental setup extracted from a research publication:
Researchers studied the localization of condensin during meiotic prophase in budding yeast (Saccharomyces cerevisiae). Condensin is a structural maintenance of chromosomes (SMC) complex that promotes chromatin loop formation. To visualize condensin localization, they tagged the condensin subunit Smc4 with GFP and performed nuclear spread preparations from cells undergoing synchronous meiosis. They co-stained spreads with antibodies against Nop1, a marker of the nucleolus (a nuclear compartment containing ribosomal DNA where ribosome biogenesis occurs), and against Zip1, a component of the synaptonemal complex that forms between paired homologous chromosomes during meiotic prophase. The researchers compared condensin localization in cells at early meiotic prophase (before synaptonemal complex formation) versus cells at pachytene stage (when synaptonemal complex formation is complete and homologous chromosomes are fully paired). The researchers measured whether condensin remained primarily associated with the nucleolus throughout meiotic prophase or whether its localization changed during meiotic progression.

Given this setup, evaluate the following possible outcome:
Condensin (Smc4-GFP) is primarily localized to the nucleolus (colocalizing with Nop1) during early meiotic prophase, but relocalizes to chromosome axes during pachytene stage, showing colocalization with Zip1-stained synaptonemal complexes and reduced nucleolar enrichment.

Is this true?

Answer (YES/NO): YES